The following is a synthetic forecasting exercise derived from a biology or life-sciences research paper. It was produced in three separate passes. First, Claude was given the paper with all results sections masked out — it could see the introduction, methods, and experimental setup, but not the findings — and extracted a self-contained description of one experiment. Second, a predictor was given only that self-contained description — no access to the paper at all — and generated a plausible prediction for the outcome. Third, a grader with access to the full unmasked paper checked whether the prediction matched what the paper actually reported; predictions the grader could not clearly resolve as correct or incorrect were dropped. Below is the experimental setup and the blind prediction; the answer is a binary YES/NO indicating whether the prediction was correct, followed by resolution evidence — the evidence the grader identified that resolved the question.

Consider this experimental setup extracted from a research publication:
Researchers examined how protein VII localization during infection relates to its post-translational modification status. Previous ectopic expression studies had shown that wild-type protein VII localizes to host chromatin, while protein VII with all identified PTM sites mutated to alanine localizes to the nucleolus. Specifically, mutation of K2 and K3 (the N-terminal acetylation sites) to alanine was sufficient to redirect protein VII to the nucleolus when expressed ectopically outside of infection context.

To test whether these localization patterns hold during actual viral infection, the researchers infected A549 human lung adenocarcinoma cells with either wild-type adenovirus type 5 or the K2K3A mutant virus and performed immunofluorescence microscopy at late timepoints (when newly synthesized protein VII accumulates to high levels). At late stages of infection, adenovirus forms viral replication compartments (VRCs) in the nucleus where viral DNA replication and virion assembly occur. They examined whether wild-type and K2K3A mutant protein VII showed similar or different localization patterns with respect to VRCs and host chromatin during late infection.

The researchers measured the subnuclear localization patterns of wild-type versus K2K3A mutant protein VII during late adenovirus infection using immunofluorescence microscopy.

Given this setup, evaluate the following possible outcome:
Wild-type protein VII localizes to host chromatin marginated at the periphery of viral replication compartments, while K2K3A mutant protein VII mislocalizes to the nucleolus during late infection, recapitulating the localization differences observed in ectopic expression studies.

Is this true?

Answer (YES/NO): NO